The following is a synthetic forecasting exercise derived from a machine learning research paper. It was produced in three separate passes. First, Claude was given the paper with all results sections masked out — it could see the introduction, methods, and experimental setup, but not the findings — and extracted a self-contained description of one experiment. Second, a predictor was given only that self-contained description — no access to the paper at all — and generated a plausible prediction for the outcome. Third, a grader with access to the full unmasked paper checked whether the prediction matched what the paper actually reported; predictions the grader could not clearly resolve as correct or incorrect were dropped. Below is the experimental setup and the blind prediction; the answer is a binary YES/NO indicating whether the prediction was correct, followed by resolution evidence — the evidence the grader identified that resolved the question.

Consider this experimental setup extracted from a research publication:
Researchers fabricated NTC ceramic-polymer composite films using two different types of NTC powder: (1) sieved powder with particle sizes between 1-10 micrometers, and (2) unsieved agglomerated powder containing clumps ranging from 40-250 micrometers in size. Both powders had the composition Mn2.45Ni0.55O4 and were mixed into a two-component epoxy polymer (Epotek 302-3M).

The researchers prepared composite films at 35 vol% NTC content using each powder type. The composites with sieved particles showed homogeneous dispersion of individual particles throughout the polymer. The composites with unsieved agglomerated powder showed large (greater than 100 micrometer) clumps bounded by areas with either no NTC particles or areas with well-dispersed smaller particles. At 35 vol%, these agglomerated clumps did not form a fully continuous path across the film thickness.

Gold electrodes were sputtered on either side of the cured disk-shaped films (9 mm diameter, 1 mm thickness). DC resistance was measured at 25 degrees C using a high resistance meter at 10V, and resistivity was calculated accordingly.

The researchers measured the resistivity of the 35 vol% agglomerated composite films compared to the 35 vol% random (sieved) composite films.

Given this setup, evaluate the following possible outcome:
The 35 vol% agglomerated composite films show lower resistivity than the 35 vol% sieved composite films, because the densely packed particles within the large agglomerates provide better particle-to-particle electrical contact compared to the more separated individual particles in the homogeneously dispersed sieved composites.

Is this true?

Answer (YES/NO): YES